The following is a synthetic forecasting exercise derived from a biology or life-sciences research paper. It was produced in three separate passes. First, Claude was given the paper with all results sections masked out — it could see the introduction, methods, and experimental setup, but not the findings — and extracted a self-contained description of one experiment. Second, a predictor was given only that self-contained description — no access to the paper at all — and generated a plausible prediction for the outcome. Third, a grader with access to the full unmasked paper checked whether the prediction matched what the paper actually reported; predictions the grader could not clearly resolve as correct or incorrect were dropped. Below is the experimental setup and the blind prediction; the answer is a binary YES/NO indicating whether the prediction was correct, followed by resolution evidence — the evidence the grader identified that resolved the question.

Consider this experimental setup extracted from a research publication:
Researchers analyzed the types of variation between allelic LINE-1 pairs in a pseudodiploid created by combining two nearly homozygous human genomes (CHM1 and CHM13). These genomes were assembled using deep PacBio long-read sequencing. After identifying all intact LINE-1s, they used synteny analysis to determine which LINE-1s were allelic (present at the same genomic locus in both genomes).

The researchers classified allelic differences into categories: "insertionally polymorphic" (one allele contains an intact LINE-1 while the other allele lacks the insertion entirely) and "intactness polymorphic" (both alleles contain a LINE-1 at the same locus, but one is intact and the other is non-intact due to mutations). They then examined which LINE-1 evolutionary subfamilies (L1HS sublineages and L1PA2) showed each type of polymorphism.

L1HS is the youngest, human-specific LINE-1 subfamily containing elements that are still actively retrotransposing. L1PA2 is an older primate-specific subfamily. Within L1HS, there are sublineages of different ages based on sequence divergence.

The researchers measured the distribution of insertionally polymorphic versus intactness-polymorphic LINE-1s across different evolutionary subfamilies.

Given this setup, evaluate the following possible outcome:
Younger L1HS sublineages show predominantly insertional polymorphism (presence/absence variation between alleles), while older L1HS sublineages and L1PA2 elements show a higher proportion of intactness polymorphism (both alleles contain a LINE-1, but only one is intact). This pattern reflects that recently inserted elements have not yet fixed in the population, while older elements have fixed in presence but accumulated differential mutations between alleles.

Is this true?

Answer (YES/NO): YES